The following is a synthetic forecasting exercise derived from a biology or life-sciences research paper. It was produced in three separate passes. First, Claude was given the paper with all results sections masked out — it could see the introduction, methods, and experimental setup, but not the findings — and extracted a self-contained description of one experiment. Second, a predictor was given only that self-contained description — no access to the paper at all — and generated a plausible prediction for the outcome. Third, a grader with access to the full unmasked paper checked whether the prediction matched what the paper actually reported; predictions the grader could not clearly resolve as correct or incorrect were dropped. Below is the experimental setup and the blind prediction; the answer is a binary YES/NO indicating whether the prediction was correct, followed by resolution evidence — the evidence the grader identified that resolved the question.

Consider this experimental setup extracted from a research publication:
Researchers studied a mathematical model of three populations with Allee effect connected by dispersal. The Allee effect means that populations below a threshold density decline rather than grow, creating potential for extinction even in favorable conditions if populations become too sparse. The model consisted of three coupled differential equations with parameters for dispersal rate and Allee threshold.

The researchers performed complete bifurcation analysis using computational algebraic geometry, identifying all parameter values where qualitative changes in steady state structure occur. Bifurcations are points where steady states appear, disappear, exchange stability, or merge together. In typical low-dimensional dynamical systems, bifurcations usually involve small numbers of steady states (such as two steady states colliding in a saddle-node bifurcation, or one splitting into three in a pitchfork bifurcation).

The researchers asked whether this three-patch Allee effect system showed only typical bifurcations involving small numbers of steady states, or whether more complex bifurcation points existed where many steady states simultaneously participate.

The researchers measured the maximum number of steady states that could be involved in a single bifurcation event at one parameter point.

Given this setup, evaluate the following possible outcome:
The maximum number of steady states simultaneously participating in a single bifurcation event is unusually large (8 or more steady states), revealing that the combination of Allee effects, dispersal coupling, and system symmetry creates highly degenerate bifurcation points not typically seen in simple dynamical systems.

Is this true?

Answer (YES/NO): YES